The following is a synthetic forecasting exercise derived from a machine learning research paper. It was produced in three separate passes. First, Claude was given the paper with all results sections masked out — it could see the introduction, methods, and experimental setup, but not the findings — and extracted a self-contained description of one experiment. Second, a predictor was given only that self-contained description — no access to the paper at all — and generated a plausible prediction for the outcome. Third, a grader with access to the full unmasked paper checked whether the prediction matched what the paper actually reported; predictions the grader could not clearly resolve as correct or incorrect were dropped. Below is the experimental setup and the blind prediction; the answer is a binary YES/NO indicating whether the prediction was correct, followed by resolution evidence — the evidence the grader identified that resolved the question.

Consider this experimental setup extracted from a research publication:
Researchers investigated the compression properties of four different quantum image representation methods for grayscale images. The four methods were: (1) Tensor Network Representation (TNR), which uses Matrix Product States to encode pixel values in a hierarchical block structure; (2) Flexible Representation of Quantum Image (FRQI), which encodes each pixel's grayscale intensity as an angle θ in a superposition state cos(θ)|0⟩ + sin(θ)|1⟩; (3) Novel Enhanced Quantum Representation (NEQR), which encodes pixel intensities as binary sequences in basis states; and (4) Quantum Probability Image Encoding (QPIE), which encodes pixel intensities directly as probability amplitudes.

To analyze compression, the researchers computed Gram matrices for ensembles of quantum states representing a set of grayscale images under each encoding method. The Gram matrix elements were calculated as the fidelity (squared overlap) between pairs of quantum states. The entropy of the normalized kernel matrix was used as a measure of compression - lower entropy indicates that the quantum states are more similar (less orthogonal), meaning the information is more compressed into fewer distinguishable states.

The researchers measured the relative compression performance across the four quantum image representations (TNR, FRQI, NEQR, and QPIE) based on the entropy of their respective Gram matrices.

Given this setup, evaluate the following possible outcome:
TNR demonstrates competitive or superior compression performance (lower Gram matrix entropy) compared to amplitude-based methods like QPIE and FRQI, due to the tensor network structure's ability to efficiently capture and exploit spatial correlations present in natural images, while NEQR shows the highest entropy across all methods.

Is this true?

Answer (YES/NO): NO